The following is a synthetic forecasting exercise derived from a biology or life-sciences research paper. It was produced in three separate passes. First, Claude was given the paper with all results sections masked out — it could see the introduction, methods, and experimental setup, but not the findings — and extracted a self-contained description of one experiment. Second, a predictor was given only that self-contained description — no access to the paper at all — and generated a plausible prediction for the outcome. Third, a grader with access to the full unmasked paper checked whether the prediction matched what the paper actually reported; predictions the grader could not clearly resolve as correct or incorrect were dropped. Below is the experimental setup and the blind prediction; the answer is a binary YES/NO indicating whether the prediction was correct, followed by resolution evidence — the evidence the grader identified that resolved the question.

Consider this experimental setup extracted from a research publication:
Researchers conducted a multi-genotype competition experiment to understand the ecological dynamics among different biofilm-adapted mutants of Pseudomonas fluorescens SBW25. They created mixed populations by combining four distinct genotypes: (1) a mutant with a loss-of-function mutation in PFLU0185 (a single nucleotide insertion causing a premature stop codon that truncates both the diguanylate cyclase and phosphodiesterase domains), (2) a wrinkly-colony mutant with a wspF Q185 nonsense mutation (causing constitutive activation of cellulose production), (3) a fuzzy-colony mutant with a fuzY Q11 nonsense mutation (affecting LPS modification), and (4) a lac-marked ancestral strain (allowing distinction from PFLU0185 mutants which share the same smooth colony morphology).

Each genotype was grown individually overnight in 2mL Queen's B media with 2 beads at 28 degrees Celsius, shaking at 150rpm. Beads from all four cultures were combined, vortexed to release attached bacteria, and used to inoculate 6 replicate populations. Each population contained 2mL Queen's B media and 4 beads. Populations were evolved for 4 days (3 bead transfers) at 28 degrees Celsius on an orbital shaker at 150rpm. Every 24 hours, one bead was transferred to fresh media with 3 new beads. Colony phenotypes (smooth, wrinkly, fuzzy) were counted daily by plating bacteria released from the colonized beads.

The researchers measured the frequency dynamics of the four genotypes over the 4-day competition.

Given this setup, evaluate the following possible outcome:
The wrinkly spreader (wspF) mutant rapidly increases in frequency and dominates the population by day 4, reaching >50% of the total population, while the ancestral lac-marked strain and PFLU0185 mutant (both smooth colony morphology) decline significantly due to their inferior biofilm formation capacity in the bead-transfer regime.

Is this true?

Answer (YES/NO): NO